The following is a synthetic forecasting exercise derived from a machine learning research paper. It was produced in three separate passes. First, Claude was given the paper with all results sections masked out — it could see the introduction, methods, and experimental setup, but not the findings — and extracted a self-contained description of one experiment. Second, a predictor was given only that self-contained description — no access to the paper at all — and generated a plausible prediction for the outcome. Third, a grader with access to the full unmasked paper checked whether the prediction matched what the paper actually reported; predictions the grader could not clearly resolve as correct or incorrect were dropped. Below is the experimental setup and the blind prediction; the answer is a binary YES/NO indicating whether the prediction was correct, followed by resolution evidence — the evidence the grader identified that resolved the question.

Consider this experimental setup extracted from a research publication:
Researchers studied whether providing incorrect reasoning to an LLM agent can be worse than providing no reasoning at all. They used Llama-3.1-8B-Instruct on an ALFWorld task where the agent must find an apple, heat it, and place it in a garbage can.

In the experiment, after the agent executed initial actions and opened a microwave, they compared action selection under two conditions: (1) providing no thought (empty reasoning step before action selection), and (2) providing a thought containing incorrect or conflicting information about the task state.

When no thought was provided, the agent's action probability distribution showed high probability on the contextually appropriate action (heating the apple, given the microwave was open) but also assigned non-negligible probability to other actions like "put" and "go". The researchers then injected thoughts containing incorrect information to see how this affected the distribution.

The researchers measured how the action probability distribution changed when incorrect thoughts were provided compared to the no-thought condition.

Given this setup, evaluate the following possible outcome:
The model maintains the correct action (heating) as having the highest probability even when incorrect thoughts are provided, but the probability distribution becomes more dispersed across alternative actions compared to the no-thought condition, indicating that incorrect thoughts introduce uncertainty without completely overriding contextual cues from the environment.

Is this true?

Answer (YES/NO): NO